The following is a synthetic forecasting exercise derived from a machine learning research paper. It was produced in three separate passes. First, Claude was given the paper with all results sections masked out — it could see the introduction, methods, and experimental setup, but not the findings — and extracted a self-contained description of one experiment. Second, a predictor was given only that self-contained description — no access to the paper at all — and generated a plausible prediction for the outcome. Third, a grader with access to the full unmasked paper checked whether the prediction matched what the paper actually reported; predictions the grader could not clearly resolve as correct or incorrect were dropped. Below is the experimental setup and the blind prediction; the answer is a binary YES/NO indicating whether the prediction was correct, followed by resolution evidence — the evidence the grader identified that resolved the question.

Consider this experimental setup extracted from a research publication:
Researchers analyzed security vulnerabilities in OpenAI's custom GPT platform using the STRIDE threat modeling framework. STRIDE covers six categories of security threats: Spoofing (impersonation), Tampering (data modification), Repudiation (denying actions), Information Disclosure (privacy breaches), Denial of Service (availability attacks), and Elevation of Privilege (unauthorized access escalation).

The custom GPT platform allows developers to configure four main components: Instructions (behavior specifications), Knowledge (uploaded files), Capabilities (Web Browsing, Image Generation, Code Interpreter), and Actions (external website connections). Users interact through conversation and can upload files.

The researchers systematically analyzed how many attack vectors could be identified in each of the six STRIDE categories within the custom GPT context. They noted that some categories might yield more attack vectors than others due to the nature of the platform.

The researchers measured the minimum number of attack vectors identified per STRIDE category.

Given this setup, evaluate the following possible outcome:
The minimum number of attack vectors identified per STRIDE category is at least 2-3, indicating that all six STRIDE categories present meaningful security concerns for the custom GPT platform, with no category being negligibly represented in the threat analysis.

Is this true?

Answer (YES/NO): YES